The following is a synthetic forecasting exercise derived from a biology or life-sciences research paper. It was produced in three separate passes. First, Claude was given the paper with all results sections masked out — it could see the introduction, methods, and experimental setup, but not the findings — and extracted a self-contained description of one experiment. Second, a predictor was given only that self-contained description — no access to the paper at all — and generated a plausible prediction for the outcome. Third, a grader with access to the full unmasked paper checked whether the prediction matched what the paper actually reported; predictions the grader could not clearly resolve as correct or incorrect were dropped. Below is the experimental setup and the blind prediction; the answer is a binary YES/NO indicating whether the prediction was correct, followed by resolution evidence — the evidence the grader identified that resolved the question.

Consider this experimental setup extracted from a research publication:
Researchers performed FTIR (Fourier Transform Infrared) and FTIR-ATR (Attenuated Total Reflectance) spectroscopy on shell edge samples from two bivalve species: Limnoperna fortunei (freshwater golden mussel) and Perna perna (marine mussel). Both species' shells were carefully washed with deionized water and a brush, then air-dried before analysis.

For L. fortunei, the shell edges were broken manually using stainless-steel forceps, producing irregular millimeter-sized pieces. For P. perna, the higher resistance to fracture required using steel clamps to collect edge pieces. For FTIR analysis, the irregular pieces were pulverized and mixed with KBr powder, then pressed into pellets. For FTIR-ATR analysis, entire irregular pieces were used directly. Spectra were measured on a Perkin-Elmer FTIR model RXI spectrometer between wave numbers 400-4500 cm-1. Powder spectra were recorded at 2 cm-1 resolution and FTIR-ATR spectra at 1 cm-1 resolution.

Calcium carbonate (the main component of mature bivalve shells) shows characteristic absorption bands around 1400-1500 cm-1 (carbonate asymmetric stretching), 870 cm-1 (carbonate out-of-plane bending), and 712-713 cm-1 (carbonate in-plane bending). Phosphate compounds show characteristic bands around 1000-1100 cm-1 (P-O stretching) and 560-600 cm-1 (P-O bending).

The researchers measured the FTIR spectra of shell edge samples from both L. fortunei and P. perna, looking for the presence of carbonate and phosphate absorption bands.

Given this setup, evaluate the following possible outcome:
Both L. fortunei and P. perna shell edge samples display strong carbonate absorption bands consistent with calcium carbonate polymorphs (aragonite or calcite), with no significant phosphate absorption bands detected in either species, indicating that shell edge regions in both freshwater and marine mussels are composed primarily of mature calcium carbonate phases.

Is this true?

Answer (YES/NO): NO